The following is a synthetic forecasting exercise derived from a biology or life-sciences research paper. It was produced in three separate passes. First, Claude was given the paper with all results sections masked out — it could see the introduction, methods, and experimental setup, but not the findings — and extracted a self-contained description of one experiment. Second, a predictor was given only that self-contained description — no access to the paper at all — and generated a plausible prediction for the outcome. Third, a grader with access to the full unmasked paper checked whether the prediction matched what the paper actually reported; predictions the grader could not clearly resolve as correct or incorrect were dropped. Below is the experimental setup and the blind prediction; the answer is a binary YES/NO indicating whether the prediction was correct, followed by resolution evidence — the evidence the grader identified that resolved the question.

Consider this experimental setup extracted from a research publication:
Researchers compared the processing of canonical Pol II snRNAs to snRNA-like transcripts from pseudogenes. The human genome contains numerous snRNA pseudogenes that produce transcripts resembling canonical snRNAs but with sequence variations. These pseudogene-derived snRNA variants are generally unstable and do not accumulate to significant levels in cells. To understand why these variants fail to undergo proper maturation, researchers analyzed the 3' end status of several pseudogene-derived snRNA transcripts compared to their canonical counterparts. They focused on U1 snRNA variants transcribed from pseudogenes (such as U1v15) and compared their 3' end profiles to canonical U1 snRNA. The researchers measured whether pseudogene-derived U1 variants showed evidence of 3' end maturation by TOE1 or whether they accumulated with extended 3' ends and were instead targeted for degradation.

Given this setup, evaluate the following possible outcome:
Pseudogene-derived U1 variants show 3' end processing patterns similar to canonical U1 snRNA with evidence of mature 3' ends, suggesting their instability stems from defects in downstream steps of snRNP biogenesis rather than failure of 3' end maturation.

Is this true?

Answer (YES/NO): NO